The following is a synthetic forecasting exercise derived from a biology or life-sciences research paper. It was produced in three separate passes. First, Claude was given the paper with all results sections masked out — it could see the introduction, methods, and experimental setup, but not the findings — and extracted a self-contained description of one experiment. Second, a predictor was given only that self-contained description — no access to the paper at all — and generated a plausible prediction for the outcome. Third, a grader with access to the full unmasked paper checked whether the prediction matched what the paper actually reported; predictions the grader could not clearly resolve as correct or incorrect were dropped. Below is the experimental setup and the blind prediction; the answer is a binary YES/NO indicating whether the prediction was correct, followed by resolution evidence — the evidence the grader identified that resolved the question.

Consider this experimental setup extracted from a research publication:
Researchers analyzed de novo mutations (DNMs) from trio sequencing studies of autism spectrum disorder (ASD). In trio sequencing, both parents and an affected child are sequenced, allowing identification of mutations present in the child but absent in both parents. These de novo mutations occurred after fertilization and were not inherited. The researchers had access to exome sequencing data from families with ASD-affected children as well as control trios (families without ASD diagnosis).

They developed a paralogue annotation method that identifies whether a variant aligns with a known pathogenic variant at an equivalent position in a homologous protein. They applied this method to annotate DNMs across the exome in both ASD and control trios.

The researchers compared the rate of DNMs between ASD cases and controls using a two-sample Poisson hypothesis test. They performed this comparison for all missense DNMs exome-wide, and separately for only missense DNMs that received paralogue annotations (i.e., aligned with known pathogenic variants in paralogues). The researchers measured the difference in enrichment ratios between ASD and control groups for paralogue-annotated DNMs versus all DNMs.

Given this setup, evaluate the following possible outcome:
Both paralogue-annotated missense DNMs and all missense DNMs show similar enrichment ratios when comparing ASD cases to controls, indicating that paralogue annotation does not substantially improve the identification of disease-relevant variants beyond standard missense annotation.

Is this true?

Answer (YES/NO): NO